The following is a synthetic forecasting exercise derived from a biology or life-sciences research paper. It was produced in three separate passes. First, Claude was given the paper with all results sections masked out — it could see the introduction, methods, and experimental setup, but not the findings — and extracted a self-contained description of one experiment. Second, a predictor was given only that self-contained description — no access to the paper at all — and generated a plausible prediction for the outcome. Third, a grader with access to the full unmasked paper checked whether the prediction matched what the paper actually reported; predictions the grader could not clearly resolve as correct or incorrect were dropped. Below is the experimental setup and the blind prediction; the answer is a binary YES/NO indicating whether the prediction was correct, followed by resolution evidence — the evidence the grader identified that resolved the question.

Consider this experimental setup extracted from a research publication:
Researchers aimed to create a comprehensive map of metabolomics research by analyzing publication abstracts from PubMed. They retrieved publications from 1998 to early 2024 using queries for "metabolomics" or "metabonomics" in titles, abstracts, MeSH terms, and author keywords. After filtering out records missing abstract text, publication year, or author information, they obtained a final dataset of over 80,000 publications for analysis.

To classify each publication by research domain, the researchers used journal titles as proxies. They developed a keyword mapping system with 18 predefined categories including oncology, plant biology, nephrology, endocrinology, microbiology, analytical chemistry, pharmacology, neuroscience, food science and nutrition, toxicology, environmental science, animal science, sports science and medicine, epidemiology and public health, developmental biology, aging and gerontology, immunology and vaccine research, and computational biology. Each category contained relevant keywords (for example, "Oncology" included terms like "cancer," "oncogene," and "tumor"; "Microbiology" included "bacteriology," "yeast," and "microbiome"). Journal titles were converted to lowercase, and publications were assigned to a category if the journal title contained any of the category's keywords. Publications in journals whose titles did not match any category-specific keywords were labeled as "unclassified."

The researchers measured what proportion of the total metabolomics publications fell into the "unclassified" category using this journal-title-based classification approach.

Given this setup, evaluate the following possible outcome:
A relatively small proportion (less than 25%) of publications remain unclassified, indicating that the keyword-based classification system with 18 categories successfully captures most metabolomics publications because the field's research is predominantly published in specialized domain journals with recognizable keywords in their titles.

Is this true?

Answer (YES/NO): NO